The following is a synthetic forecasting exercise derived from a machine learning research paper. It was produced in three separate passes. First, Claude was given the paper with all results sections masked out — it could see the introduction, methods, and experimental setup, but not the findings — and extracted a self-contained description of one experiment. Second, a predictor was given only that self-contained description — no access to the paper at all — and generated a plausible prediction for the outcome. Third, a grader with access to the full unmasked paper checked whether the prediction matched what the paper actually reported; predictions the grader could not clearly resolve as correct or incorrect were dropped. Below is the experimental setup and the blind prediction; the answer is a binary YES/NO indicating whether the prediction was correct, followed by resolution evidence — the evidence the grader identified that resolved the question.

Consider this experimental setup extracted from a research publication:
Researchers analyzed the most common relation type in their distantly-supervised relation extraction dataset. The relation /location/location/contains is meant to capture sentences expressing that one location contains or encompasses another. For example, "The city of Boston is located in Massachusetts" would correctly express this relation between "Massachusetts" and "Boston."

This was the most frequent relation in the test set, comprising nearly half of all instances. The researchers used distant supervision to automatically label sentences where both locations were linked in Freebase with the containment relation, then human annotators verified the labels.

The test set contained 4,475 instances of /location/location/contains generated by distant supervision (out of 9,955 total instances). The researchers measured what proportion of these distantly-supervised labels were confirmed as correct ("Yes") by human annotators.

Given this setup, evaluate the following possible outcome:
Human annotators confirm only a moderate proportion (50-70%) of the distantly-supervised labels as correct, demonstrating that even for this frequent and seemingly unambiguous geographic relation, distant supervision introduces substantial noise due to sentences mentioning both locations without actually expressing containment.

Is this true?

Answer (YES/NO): YES